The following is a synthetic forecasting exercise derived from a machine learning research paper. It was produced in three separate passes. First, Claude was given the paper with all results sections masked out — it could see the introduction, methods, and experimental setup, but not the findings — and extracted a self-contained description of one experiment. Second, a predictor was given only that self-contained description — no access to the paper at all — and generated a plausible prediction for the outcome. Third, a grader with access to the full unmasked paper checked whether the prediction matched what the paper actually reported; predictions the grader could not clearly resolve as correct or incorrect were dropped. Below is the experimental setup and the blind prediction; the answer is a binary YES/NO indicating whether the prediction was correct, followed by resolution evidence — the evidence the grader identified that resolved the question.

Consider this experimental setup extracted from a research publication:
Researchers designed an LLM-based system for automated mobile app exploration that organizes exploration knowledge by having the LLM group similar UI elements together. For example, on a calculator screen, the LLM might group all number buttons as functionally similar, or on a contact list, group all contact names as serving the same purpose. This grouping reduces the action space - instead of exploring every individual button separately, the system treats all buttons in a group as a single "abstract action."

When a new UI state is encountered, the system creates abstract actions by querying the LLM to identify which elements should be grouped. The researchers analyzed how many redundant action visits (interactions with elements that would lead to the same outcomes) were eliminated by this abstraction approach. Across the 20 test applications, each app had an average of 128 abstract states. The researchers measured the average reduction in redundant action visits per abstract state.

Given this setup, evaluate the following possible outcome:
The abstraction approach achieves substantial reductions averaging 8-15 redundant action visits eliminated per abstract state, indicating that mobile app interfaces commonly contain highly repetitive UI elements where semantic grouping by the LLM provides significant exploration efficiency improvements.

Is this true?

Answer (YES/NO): YES